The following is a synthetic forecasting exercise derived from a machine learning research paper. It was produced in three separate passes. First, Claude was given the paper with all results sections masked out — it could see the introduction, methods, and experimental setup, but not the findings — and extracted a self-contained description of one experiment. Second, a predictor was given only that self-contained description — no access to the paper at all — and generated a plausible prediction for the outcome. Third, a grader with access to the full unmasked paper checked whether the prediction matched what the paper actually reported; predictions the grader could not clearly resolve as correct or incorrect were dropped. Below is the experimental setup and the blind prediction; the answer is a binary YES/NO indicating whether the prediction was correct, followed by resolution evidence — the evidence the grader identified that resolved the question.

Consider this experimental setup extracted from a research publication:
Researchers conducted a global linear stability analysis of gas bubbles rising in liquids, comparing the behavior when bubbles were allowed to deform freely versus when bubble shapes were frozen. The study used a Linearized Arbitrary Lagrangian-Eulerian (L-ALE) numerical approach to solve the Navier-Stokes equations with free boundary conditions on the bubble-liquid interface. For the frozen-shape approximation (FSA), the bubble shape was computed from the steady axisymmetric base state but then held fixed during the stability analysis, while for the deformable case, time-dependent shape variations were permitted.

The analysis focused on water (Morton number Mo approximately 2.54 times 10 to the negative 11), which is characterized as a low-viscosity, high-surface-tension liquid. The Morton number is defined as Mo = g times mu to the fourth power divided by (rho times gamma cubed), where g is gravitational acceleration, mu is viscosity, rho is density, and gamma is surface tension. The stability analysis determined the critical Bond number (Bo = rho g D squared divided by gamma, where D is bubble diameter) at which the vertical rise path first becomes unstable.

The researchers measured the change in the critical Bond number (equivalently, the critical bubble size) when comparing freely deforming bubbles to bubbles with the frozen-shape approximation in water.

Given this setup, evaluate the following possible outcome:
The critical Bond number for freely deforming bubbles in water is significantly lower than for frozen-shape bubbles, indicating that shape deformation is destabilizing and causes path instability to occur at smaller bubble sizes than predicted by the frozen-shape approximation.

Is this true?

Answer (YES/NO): YES